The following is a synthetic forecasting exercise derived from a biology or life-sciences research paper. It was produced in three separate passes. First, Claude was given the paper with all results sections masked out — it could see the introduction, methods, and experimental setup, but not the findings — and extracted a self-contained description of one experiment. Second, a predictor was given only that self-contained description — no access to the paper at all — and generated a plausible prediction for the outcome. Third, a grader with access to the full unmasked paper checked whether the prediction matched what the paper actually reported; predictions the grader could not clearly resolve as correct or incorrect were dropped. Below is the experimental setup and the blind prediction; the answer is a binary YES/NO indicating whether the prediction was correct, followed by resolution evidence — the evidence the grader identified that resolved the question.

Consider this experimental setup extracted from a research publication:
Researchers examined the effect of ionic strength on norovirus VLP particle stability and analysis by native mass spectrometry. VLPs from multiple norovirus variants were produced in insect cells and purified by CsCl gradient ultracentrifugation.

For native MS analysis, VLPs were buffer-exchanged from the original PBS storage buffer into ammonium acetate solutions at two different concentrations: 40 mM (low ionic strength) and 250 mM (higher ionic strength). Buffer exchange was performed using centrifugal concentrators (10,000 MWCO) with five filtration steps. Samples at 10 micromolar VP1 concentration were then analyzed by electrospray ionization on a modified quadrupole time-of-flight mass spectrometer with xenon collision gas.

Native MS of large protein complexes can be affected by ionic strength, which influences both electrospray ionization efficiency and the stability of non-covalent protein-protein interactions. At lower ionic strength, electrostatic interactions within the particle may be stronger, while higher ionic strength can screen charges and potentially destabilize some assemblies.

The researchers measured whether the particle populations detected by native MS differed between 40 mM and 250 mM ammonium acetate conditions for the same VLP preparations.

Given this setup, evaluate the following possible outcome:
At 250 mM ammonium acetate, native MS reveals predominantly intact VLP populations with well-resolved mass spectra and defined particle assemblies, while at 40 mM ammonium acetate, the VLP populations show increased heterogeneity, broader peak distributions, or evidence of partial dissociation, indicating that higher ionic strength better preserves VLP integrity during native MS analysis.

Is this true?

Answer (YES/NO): NO